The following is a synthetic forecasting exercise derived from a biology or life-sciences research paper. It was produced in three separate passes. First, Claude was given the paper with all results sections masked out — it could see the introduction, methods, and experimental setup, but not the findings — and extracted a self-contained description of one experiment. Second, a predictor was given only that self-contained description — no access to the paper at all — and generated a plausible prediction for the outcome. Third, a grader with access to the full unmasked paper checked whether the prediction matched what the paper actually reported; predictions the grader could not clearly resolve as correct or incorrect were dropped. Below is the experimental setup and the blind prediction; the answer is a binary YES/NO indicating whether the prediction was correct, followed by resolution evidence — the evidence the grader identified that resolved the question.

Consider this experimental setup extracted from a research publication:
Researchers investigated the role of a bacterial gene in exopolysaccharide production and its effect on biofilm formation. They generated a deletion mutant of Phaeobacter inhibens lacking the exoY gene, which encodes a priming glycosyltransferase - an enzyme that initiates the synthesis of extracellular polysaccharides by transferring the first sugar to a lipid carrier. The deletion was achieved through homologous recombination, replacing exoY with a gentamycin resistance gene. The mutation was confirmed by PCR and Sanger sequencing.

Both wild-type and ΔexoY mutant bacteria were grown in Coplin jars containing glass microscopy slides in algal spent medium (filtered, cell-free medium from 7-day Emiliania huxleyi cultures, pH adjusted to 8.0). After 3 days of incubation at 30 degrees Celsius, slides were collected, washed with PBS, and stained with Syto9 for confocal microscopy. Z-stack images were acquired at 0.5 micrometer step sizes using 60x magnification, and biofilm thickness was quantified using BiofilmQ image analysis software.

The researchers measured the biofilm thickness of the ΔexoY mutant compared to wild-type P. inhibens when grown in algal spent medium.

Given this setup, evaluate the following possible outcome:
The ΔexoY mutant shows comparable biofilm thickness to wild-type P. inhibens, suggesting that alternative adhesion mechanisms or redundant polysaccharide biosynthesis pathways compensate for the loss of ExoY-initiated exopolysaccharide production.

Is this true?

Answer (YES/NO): NO